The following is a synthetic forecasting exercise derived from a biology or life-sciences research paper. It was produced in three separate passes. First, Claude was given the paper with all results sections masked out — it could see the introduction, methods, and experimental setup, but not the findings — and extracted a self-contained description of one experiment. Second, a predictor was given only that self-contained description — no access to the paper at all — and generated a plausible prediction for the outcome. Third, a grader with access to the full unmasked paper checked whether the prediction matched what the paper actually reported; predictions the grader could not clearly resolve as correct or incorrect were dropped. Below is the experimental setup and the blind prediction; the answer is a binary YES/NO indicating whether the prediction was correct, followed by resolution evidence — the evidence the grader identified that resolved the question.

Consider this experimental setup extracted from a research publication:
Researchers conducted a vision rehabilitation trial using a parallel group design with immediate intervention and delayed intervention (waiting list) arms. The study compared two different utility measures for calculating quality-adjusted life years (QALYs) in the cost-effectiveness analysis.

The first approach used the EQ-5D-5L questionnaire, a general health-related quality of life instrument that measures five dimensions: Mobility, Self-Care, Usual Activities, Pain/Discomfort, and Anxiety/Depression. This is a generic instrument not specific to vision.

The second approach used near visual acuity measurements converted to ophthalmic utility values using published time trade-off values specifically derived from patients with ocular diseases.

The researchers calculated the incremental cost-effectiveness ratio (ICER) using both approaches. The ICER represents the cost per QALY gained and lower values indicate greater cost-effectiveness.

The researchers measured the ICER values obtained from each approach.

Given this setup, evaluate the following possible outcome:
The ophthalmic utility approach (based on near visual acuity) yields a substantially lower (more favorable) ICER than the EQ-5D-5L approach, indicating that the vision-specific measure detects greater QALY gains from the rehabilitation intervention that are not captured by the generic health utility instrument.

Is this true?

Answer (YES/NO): YES